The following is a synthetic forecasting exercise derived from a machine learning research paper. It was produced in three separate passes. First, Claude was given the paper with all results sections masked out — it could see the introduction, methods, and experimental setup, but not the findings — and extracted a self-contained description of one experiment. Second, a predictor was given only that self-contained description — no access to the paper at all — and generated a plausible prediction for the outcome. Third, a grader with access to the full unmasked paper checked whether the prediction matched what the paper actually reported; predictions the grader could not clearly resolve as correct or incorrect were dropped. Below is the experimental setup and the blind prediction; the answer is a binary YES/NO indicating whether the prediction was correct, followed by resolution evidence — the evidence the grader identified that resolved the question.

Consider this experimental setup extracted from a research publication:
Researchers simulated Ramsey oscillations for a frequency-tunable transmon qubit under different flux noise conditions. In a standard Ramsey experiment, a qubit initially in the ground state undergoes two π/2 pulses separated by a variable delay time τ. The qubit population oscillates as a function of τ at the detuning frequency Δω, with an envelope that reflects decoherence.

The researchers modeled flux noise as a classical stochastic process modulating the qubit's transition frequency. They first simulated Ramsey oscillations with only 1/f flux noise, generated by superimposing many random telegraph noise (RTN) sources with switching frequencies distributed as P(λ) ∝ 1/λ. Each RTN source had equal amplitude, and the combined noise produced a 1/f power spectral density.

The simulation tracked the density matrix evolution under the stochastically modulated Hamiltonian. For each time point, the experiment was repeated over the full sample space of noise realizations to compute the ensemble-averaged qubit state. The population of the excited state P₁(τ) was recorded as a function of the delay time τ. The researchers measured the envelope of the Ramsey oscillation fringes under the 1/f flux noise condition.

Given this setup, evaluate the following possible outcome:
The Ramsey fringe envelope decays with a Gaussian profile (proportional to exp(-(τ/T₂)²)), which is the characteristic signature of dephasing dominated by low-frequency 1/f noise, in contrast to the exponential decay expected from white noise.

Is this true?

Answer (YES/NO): NO